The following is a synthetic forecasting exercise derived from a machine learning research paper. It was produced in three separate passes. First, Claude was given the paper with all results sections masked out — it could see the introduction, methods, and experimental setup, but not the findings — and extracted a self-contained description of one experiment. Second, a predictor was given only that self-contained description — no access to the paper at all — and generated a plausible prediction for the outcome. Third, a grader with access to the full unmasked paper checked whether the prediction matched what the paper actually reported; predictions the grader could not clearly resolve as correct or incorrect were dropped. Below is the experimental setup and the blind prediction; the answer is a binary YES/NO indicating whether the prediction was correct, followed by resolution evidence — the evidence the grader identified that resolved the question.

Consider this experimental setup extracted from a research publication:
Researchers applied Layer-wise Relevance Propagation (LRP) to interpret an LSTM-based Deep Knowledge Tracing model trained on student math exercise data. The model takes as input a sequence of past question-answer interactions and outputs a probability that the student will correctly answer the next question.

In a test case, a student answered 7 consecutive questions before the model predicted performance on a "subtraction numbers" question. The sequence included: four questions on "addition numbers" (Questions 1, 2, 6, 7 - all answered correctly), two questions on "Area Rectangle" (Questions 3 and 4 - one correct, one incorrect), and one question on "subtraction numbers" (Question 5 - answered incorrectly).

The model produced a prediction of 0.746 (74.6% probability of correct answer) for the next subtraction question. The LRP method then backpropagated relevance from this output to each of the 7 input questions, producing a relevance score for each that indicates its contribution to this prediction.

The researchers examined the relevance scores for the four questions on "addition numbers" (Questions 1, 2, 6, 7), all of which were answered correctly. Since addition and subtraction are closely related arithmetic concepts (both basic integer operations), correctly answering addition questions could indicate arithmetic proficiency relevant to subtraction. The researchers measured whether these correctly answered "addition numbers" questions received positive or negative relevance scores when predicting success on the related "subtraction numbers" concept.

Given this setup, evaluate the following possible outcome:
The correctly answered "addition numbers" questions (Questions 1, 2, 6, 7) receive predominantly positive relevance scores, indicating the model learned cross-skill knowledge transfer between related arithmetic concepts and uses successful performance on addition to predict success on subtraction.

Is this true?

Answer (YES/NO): YES